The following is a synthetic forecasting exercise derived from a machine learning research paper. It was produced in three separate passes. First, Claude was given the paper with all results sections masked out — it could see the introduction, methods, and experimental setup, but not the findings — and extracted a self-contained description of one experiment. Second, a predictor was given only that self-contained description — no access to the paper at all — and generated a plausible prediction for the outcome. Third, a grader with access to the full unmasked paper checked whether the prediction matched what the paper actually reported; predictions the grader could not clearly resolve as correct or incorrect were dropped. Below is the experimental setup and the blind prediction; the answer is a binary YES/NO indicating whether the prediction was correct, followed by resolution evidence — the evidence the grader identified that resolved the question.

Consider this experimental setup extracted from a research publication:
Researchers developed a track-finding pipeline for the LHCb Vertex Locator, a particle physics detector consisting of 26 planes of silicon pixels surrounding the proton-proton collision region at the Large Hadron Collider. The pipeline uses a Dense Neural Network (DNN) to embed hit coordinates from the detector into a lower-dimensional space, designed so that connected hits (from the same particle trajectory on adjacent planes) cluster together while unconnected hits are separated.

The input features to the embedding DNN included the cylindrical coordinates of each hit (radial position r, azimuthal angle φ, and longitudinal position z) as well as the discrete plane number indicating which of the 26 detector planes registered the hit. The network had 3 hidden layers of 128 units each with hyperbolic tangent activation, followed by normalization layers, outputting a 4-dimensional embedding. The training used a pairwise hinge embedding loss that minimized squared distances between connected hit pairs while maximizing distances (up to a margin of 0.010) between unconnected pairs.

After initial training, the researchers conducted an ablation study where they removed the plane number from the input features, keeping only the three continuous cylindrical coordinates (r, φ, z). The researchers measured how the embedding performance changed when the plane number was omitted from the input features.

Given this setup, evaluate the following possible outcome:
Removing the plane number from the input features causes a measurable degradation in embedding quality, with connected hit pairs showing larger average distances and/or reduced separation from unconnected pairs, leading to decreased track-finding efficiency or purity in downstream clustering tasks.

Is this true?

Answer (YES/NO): NO